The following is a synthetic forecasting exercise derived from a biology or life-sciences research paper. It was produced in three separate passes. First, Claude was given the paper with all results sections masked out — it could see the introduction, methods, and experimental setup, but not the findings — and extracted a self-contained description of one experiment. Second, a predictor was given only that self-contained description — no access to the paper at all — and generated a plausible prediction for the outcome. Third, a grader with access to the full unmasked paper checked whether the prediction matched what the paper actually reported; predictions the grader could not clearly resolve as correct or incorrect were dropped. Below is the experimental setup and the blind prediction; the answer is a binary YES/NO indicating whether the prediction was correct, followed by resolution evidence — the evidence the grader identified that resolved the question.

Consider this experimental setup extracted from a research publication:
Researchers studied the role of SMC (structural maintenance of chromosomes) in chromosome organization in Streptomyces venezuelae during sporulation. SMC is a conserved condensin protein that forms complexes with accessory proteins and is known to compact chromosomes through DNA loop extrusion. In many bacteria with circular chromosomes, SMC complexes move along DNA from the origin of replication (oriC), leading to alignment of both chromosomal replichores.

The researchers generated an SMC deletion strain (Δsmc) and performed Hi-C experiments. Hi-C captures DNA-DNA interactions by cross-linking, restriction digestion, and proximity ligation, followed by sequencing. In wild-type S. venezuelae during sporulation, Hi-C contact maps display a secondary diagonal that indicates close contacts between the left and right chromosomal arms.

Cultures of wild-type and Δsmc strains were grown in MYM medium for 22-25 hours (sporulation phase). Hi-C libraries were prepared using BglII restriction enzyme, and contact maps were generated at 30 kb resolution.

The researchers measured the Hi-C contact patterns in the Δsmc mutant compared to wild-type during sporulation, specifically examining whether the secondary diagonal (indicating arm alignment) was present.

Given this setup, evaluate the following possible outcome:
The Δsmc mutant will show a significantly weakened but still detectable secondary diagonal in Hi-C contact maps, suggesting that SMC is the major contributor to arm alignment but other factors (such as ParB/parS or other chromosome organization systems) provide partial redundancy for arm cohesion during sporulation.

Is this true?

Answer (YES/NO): NO